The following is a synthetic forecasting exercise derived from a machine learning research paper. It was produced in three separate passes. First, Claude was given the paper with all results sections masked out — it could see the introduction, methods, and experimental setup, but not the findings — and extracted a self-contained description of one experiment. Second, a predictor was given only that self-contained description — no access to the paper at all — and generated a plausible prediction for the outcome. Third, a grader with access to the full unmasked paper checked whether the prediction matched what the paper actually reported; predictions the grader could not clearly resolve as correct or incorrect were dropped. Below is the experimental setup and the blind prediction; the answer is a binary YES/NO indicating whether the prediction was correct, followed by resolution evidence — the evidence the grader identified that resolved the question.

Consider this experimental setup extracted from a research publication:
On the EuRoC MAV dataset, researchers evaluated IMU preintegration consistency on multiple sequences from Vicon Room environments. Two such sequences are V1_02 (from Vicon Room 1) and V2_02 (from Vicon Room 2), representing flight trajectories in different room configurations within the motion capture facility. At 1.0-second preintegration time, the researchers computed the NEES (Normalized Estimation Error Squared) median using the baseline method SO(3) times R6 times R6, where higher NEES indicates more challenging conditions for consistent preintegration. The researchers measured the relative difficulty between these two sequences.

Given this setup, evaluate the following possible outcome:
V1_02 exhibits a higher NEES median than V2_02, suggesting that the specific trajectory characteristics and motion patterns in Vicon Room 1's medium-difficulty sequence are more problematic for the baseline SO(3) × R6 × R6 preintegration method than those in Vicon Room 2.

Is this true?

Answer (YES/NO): NO